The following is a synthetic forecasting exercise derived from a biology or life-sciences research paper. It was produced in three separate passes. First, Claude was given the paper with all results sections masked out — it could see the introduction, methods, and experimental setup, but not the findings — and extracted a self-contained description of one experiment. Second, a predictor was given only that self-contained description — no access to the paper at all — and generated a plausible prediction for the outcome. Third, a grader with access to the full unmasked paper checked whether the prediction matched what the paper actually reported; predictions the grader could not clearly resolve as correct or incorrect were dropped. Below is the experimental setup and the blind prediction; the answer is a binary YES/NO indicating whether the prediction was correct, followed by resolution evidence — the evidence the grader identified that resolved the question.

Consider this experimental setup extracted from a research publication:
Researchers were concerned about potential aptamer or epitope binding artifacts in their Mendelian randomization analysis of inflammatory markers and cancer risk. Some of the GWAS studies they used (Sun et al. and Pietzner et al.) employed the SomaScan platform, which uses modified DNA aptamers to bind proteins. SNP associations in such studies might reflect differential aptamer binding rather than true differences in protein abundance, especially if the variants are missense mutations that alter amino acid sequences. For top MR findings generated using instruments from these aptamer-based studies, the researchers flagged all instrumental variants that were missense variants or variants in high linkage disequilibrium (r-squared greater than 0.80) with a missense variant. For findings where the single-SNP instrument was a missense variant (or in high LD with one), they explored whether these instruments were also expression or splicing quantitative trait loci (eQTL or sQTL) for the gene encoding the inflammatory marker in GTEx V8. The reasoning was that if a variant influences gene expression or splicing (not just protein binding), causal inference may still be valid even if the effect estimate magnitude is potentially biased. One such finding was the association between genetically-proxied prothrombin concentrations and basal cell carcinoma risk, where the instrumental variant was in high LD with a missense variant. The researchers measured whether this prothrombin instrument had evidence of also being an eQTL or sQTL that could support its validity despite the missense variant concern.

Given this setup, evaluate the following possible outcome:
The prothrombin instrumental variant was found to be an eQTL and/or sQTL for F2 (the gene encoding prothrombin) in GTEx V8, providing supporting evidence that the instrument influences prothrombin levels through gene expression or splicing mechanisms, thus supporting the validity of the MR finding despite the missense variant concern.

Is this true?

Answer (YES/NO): YES